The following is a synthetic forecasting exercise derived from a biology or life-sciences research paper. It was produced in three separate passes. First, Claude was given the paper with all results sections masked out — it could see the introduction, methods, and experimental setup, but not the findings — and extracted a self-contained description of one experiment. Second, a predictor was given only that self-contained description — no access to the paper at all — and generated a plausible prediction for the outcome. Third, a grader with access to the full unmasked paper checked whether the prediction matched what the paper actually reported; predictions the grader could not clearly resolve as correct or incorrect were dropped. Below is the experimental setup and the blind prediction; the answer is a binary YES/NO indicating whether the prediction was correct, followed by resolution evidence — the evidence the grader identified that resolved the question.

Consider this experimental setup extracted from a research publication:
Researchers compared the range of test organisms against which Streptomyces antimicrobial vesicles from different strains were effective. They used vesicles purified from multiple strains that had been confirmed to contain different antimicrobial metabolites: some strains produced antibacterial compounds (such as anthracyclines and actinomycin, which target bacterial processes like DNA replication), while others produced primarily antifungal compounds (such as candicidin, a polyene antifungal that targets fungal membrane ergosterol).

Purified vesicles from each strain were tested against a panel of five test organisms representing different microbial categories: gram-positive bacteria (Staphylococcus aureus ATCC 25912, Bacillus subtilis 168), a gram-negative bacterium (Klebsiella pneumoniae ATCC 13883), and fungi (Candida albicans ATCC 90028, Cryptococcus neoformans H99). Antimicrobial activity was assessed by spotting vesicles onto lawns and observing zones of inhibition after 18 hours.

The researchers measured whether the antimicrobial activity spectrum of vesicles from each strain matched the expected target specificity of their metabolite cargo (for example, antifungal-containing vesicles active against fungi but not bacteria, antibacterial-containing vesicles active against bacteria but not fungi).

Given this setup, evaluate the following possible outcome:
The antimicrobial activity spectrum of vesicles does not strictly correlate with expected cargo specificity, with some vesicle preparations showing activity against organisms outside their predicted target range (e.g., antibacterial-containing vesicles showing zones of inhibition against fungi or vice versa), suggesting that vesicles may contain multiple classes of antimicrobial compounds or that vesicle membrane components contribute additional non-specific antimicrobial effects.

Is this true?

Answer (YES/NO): NO